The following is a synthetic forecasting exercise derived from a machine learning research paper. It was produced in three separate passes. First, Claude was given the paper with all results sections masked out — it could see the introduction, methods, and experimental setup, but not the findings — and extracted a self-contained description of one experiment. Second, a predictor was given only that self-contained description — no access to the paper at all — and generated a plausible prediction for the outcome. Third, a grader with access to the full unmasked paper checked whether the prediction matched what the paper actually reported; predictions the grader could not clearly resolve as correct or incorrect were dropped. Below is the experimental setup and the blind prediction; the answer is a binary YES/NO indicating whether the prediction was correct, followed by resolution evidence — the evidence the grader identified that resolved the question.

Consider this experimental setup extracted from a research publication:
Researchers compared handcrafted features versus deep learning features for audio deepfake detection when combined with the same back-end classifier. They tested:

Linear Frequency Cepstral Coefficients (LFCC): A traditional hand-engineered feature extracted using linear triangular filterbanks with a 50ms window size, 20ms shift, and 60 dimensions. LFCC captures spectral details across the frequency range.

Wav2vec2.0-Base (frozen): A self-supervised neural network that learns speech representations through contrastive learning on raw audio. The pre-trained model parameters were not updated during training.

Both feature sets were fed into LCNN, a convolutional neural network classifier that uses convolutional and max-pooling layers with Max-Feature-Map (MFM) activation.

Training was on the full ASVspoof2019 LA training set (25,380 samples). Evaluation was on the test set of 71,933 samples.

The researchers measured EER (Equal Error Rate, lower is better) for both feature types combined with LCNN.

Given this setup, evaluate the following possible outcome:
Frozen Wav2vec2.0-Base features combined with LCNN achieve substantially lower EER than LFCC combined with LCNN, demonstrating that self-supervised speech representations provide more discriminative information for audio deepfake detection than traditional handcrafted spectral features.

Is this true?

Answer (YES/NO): NO